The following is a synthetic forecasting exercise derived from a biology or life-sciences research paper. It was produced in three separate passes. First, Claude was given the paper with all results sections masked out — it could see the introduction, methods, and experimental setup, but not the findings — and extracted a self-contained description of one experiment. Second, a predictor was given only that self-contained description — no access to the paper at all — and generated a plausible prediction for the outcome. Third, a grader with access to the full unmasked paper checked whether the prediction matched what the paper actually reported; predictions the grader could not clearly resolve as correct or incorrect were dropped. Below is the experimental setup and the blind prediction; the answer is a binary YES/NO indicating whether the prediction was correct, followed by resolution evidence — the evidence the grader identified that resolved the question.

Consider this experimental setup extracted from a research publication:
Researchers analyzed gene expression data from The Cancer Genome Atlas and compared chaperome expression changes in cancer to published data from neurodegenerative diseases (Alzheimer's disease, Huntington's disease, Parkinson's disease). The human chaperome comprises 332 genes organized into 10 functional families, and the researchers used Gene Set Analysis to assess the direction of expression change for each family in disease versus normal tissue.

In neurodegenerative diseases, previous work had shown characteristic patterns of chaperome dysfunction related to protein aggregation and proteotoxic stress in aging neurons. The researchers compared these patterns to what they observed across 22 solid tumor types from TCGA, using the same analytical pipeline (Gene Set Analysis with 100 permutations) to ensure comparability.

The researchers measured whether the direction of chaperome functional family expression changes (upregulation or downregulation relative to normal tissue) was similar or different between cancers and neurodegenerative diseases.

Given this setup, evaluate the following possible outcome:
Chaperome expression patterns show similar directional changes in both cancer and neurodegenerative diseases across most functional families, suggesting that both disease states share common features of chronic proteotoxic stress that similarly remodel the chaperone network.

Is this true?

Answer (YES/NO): NO